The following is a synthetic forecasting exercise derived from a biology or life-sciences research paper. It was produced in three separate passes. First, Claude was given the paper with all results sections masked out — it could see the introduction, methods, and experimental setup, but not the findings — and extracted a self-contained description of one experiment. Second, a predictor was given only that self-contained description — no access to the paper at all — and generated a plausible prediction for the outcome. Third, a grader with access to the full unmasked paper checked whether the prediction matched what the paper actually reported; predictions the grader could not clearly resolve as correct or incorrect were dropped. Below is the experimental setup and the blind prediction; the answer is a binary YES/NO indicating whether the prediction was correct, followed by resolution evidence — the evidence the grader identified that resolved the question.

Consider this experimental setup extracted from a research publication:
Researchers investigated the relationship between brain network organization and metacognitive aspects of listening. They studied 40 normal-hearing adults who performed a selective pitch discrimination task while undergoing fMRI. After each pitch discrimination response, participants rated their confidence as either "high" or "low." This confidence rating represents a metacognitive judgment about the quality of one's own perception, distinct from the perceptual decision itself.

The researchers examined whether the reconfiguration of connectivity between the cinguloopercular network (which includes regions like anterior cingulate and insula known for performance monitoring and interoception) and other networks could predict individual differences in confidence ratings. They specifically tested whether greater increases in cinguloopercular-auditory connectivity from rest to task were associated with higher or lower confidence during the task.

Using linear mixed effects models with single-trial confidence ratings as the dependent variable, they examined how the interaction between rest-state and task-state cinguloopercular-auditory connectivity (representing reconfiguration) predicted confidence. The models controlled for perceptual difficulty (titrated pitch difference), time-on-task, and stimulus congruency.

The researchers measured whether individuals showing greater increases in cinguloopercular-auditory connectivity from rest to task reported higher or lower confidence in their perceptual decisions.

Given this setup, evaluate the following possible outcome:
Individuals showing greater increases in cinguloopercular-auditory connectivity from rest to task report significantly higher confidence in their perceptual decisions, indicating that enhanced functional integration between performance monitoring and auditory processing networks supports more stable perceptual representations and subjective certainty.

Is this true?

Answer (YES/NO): NO